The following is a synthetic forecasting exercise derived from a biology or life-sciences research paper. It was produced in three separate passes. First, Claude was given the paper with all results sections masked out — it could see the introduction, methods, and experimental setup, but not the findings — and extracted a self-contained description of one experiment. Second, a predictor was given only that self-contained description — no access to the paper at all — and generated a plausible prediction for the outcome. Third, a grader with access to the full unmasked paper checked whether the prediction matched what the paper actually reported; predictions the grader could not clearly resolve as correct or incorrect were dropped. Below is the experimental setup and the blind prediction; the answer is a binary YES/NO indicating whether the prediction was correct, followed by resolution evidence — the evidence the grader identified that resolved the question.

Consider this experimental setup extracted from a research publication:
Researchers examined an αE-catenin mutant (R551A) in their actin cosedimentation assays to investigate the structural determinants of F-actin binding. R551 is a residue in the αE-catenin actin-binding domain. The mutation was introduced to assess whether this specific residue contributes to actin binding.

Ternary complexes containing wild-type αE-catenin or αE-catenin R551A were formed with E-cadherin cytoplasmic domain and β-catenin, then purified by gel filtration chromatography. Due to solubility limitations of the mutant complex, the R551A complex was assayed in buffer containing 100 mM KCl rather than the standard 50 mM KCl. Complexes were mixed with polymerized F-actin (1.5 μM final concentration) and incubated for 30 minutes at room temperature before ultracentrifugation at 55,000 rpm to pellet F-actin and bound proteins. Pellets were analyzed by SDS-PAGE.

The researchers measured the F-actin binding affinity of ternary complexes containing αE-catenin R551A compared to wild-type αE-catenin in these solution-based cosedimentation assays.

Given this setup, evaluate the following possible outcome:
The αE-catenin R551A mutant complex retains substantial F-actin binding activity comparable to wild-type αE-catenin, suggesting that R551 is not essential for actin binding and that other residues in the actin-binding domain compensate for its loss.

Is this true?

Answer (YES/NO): YES